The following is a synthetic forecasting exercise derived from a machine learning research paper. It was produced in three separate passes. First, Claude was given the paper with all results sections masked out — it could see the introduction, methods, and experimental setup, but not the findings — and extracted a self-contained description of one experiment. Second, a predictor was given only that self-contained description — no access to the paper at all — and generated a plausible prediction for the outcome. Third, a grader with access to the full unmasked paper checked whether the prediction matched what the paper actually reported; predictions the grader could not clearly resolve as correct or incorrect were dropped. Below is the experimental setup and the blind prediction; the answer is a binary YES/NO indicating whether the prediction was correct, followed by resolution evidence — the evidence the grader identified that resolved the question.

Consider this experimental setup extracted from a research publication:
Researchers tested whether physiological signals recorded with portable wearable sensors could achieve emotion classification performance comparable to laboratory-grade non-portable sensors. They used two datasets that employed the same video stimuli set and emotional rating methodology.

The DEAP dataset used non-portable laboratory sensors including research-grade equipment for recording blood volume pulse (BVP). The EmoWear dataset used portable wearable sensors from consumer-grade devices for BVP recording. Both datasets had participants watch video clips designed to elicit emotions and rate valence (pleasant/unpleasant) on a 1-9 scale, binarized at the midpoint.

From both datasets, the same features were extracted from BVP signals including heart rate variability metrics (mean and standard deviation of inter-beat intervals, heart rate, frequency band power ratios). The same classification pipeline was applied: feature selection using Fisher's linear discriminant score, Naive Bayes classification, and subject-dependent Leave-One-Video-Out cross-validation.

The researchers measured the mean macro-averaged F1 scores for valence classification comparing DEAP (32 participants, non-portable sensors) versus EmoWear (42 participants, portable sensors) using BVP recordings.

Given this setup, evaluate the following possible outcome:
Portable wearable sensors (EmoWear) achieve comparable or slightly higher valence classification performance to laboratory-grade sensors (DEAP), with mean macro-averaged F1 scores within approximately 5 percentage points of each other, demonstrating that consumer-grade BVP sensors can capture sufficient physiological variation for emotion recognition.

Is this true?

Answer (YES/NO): YES